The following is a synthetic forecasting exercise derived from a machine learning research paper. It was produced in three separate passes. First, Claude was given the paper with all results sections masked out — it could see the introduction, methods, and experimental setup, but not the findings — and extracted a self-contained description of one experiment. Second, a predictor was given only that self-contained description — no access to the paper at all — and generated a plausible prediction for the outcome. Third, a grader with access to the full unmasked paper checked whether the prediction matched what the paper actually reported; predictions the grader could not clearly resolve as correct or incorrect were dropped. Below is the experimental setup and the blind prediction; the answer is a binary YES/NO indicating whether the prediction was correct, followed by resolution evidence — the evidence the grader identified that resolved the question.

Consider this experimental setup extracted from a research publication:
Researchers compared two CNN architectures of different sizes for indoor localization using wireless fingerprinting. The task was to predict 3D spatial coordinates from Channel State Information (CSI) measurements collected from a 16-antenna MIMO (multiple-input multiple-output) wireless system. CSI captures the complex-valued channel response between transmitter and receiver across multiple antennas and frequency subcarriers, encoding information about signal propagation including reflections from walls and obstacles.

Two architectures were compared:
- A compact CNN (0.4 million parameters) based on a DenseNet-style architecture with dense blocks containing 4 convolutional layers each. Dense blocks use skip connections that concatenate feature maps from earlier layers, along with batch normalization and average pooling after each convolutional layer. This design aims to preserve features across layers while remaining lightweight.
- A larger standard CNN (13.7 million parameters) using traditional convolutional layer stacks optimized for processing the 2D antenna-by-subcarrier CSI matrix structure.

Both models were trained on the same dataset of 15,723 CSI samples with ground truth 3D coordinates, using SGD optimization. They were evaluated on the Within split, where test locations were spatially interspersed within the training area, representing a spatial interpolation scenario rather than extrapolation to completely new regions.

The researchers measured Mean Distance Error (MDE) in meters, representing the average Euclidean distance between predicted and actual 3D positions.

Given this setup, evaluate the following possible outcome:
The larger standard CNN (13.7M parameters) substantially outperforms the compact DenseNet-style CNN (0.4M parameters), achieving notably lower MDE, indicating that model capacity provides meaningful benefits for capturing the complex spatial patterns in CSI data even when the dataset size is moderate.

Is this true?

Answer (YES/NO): NO